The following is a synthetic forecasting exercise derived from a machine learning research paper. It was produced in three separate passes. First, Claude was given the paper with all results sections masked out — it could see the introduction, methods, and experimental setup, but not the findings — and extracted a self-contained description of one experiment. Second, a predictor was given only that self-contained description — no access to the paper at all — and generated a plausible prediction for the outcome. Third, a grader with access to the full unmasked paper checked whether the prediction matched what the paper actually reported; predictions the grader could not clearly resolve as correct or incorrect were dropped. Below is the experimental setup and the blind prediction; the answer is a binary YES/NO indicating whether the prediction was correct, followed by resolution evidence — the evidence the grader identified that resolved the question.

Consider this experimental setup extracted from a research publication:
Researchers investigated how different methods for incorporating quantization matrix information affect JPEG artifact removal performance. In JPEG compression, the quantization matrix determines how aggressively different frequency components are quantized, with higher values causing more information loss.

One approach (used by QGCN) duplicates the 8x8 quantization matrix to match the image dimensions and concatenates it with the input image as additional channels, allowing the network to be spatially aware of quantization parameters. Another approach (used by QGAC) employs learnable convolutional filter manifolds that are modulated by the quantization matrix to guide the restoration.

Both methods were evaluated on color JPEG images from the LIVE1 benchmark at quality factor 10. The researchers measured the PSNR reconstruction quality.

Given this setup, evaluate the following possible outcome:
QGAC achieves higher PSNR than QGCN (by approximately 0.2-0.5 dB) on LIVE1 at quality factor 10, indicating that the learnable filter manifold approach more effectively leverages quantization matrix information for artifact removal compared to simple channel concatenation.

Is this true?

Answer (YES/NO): NO